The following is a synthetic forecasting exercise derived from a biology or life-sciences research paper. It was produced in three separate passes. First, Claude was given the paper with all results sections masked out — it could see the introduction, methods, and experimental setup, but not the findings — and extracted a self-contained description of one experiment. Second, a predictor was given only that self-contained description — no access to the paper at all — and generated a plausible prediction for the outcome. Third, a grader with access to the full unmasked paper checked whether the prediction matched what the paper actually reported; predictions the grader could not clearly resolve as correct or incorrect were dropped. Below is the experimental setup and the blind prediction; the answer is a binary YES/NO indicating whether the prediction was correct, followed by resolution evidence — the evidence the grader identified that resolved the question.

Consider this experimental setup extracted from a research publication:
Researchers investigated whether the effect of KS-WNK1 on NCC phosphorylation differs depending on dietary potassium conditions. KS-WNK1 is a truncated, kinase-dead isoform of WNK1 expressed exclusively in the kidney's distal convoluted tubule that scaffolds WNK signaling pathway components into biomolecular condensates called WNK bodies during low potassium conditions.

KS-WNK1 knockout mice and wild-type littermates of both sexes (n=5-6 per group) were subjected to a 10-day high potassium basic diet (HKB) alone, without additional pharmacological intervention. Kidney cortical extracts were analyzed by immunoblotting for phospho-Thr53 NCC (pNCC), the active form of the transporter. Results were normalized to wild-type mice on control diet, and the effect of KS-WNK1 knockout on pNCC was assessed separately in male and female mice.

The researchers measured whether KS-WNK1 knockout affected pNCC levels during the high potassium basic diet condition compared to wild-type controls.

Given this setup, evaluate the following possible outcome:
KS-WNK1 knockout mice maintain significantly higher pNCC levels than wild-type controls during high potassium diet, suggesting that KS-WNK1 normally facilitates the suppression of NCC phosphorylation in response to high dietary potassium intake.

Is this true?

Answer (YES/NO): NO